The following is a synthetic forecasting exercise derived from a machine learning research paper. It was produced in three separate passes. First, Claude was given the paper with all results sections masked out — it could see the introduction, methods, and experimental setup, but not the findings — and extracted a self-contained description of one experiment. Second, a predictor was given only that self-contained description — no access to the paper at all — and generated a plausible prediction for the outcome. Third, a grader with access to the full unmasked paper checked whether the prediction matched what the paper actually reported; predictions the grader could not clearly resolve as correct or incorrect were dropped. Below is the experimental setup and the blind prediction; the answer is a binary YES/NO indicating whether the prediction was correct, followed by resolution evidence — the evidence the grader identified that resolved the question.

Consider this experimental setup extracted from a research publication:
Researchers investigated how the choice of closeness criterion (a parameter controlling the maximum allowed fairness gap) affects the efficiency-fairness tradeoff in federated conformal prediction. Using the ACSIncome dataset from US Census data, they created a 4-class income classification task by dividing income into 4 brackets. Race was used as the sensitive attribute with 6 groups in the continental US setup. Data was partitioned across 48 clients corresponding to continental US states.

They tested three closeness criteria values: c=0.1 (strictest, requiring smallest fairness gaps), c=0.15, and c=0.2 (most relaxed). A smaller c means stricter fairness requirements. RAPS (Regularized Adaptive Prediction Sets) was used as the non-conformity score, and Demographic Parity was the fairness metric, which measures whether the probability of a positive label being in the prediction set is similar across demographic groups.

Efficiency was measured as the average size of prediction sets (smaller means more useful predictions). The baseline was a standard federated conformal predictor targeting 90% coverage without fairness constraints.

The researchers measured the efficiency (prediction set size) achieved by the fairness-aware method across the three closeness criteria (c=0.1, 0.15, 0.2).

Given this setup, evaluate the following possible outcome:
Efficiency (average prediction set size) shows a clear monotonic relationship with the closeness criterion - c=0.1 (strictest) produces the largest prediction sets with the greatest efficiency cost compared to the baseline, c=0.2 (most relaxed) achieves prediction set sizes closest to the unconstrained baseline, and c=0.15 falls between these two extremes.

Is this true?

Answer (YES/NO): YES